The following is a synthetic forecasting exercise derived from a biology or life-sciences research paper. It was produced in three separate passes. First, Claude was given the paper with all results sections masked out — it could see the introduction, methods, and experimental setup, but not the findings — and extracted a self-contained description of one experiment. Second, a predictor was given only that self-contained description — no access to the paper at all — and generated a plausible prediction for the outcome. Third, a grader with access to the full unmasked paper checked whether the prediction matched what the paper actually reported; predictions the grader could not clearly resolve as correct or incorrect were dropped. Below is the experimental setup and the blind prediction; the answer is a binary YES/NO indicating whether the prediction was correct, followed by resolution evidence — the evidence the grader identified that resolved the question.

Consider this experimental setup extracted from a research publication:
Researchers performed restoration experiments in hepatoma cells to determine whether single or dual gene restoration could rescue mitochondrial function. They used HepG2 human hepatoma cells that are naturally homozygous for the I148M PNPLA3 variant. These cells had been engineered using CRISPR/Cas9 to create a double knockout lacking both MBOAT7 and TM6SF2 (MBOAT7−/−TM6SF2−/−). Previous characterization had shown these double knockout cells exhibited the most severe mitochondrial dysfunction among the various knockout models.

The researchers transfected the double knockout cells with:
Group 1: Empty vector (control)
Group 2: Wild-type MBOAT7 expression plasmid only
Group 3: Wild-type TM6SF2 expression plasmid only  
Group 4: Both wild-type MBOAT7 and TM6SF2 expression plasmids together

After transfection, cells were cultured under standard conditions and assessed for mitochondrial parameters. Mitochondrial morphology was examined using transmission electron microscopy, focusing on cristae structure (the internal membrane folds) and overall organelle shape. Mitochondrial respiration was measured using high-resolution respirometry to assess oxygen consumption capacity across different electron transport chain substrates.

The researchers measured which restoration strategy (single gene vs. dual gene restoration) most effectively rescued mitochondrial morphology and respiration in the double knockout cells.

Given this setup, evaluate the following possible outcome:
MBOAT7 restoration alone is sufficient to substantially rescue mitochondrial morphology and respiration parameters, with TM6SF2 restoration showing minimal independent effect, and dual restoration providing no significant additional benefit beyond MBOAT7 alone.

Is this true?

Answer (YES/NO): NO